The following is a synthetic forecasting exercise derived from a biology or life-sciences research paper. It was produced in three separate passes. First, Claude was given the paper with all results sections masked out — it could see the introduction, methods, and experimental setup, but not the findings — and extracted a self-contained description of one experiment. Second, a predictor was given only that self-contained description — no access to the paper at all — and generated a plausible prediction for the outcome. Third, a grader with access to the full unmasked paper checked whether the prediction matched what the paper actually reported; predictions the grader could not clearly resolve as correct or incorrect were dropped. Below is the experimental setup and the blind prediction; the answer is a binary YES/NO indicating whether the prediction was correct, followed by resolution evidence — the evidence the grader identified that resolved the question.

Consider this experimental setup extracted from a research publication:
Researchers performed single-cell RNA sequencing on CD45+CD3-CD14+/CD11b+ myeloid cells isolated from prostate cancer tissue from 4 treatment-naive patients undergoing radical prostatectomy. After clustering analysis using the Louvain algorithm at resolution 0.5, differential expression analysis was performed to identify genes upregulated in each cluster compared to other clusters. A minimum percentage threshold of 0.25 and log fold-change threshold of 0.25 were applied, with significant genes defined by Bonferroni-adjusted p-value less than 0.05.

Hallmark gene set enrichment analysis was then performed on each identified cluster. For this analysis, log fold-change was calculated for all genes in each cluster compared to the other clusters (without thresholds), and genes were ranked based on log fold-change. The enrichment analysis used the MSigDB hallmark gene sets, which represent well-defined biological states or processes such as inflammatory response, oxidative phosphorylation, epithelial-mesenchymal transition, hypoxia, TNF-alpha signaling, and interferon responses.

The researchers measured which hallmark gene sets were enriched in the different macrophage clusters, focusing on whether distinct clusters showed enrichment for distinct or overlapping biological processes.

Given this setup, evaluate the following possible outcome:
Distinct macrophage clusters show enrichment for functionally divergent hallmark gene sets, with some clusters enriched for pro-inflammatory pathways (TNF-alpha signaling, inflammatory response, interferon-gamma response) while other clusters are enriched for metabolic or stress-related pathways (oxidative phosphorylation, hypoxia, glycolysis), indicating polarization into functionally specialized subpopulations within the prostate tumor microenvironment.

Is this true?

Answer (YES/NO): NO